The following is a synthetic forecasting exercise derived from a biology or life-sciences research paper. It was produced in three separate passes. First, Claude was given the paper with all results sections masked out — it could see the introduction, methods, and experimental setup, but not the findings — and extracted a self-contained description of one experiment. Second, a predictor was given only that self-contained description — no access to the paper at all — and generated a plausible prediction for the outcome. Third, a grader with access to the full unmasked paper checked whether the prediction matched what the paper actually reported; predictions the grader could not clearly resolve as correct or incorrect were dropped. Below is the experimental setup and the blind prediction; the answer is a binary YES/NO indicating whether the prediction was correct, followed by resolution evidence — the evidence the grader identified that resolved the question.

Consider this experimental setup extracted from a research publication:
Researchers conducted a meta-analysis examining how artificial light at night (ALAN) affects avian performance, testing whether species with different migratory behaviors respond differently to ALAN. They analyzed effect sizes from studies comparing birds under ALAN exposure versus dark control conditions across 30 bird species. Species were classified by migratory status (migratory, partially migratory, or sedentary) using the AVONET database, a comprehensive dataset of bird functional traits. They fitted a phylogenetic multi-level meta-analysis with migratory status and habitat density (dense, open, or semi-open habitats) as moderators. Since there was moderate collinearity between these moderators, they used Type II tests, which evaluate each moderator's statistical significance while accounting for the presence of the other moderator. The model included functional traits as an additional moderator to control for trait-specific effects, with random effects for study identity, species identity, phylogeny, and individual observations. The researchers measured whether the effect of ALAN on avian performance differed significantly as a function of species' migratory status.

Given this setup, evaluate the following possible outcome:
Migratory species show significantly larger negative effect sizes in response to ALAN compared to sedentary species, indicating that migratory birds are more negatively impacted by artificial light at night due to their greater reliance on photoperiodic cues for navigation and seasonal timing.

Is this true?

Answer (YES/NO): NO